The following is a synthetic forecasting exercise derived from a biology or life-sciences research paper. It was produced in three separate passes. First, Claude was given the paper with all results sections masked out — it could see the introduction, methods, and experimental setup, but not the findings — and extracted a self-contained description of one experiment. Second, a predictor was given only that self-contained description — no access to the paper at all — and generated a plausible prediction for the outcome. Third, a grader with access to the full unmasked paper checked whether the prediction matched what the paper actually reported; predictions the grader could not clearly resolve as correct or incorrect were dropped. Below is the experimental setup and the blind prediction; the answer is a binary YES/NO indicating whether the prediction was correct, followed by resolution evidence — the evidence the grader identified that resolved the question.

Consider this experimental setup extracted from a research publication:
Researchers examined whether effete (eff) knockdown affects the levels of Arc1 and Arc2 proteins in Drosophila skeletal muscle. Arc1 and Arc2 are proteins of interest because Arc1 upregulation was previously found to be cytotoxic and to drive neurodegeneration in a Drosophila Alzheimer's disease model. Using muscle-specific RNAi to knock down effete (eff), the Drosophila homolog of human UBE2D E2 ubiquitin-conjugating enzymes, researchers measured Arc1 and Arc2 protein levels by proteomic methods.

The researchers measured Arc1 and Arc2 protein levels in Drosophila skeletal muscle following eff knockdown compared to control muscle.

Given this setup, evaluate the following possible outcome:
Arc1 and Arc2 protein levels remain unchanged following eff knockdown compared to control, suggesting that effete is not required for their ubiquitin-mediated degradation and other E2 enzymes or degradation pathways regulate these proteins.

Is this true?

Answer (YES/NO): NO